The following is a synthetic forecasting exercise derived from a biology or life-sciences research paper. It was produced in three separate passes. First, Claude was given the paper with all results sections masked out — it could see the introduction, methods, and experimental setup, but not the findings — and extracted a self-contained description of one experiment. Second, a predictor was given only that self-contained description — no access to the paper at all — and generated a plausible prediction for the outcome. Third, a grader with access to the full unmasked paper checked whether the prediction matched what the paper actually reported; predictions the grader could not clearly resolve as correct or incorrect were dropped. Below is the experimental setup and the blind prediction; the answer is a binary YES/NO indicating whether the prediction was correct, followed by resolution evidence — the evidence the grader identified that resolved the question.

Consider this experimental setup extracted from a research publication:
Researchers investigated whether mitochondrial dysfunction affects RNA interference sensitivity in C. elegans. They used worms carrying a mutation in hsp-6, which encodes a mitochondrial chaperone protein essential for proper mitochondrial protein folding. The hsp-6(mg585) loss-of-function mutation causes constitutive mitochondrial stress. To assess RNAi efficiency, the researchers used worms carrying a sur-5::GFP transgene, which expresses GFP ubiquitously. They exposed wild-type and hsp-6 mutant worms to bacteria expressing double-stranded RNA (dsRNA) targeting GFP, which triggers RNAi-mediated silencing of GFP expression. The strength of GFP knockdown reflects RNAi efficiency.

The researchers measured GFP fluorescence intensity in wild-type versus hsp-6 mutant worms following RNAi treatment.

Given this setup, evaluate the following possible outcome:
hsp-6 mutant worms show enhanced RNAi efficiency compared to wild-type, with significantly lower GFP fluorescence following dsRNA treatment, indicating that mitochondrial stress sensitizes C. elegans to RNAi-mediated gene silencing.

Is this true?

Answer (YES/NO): YES